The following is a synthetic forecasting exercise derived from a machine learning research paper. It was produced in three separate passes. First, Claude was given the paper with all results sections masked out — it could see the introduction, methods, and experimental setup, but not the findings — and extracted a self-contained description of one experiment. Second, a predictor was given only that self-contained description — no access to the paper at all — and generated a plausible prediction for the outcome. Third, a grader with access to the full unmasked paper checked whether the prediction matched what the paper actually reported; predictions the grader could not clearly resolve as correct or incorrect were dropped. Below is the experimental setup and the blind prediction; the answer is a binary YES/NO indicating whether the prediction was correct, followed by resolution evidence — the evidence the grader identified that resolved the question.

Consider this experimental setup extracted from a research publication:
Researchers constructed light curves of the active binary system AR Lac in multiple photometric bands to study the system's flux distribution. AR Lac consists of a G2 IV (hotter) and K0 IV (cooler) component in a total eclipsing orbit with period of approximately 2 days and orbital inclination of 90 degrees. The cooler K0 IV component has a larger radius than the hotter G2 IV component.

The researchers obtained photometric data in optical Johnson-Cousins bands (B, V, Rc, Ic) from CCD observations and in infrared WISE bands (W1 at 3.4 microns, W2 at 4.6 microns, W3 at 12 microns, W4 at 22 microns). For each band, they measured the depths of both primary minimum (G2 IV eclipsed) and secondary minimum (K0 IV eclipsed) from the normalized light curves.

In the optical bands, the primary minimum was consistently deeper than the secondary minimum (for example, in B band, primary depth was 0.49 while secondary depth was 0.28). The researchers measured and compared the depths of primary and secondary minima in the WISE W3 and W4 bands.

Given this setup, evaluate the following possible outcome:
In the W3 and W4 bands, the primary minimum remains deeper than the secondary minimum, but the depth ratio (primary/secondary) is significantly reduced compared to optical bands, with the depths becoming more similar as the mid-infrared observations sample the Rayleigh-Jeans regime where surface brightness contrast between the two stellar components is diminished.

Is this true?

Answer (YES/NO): NO